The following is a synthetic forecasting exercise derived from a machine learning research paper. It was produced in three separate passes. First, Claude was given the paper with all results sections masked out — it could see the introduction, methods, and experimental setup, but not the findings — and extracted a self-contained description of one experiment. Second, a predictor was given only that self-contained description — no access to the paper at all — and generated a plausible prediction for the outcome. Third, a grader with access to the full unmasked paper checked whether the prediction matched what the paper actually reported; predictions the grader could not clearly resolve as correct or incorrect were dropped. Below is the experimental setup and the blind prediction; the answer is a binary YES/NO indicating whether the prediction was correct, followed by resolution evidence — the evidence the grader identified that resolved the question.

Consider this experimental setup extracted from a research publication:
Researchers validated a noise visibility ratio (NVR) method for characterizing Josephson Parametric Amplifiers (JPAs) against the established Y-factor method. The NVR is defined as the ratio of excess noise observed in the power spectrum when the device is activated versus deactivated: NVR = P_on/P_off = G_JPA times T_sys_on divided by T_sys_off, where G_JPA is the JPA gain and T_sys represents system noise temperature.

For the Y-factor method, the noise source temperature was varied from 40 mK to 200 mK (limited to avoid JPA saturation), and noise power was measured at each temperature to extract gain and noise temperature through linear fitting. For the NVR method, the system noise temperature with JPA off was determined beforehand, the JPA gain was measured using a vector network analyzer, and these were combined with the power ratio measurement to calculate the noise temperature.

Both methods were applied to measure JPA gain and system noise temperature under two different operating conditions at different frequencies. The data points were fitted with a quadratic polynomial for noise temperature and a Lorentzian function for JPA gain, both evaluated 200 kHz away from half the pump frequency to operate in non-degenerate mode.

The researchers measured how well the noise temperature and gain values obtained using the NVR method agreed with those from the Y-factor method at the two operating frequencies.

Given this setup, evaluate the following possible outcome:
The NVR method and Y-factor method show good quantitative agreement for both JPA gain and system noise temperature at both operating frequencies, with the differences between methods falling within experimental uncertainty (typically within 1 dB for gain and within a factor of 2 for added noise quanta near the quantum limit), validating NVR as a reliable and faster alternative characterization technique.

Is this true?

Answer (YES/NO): YES